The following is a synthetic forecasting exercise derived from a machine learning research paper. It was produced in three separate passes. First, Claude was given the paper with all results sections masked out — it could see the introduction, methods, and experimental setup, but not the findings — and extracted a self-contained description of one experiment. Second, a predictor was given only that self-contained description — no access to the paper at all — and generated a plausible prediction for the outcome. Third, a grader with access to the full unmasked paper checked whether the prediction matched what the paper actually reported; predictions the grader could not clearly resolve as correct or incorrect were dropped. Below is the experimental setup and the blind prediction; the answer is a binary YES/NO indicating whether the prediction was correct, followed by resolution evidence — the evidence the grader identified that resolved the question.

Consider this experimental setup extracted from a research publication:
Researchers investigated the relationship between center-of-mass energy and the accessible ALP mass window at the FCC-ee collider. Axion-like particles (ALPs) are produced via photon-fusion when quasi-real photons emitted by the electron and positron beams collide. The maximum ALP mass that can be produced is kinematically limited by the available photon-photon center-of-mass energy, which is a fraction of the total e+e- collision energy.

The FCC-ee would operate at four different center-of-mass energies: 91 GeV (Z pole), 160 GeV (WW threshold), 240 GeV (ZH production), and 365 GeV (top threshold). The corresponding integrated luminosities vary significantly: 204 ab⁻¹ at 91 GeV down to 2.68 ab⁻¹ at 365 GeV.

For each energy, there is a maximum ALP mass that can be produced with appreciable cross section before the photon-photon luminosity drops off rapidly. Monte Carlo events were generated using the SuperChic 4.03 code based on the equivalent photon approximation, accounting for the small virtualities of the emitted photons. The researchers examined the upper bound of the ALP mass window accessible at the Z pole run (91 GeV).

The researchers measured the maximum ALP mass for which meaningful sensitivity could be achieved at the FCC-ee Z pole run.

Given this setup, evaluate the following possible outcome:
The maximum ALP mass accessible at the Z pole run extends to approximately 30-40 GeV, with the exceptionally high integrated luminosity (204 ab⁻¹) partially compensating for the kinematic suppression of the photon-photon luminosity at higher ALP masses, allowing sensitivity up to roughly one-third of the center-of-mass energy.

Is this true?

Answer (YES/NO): NO